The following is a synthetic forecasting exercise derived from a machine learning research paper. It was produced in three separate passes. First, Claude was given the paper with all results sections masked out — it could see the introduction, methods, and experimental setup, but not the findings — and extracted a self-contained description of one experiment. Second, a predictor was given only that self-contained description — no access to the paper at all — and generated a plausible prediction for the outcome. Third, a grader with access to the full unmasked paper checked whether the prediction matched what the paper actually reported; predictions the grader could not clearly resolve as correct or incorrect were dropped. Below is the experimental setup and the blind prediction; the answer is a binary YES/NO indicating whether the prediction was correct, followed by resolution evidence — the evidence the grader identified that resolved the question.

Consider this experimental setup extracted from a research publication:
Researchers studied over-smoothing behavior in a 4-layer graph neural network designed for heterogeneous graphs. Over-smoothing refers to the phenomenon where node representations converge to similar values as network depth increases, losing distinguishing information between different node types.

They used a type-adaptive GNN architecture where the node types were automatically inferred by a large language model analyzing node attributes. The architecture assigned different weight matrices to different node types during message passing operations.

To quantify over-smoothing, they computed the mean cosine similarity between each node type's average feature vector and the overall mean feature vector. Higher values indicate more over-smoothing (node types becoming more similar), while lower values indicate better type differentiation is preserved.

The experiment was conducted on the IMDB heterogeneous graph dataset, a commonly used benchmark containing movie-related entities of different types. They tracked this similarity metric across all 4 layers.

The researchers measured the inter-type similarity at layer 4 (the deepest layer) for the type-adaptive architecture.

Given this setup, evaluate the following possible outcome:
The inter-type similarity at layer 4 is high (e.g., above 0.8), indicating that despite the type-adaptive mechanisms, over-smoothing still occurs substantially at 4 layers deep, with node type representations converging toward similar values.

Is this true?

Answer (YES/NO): NO